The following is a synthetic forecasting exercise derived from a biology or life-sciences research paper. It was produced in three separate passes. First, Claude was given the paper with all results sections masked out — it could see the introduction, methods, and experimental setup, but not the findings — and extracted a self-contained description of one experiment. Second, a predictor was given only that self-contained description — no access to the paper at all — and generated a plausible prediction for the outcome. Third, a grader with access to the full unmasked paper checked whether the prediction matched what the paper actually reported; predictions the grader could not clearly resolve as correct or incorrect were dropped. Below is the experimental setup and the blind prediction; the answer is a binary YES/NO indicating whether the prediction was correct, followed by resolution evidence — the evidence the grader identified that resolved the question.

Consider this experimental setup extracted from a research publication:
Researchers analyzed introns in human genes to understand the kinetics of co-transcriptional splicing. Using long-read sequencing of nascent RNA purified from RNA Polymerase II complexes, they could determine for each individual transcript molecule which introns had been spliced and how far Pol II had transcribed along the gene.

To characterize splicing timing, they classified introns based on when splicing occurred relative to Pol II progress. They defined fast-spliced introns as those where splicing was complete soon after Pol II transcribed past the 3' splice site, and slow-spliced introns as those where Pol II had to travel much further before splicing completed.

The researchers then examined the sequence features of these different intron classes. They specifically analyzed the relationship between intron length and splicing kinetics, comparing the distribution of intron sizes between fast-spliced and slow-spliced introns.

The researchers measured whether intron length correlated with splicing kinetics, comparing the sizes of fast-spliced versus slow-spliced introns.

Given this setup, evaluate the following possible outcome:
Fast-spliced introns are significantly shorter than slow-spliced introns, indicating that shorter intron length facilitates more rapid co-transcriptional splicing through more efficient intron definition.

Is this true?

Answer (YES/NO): NO